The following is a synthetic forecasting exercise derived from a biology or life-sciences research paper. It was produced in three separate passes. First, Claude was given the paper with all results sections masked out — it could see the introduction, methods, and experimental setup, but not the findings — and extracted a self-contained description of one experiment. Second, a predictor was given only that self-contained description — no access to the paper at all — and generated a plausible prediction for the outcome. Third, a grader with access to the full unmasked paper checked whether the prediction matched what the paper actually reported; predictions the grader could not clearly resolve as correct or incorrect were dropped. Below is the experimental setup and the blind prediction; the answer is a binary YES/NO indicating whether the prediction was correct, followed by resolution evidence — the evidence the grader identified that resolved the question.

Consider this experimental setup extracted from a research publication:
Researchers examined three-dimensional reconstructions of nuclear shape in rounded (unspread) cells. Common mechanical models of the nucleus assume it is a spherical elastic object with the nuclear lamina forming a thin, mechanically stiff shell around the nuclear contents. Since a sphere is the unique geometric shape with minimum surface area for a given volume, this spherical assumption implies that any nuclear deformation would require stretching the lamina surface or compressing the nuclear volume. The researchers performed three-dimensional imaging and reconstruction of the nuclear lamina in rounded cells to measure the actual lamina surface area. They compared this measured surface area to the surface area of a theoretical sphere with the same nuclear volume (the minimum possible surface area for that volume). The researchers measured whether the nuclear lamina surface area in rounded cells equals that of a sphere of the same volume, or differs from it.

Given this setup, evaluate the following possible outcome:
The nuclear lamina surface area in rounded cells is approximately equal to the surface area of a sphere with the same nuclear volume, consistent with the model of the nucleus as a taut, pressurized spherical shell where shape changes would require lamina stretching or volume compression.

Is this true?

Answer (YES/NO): NO